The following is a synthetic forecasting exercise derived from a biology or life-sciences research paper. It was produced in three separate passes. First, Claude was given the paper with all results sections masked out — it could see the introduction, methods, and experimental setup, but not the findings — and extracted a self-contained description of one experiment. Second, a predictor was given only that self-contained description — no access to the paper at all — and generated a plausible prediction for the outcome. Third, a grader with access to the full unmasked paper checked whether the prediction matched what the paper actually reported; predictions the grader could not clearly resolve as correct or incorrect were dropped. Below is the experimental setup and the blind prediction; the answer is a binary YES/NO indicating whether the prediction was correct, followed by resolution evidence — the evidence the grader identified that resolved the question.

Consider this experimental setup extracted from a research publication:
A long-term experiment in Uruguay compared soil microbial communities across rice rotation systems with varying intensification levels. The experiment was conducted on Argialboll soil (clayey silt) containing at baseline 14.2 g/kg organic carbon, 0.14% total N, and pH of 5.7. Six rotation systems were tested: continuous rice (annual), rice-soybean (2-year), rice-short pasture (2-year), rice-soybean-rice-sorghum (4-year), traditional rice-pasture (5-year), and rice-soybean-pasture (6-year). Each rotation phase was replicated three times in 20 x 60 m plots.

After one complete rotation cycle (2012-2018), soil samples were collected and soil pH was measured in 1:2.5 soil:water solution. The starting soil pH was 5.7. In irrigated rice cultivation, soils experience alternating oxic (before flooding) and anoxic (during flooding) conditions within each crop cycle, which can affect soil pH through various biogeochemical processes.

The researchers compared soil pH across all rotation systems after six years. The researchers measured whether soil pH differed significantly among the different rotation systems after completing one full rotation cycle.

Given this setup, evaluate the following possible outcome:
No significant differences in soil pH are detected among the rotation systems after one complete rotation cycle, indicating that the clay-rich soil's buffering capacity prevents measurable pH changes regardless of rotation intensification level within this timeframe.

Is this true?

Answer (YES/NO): NO